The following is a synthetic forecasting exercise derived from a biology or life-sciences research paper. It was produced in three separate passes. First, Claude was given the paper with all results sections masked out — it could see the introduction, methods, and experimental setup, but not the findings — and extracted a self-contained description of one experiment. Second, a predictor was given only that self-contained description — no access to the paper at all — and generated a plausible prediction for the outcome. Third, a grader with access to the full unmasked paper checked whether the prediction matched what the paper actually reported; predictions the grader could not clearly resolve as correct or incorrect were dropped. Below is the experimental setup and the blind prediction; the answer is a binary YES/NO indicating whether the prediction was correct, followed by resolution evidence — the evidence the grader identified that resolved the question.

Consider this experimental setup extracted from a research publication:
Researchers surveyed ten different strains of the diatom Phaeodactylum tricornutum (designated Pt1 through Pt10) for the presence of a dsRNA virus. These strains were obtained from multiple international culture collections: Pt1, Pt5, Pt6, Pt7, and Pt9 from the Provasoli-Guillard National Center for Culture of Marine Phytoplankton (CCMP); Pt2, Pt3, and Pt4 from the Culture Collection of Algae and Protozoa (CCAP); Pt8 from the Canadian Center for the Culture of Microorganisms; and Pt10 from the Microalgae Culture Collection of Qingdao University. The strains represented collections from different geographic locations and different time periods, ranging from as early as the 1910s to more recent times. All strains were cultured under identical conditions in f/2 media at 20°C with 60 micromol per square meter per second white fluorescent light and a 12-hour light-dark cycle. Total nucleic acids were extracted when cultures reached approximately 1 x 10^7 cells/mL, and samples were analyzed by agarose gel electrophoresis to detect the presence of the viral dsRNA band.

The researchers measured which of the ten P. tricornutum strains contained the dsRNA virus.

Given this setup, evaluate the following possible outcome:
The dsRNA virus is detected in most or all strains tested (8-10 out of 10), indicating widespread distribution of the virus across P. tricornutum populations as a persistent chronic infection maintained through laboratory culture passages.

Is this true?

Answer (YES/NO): NO